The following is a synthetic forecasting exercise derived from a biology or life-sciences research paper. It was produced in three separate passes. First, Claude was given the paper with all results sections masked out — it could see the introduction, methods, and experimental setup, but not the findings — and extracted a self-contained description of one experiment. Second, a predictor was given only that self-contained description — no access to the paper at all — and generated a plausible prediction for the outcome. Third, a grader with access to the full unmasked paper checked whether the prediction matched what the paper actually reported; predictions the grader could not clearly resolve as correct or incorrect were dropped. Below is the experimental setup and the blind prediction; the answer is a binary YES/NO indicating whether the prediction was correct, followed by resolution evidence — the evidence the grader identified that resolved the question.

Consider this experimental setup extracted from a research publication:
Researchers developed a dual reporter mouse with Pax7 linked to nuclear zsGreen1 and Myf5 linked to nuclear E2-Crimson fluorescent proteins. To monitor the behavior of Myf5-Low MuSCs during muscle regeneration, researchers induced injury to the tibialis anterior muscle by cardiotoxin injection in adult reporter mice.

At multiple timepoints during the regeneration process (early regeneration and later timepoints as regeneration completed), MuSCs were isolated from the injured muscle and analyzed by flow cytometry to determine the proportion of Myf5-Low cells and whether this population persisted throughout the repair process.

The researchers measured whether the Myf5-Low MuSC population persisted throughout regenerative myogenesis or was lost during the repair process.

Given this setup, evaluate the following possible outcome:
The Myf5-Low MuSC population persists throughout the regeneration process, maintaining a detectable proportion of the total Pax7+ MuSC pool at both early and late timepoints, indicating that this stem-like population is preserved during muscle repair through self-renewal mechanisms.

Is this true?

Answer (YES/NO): YES